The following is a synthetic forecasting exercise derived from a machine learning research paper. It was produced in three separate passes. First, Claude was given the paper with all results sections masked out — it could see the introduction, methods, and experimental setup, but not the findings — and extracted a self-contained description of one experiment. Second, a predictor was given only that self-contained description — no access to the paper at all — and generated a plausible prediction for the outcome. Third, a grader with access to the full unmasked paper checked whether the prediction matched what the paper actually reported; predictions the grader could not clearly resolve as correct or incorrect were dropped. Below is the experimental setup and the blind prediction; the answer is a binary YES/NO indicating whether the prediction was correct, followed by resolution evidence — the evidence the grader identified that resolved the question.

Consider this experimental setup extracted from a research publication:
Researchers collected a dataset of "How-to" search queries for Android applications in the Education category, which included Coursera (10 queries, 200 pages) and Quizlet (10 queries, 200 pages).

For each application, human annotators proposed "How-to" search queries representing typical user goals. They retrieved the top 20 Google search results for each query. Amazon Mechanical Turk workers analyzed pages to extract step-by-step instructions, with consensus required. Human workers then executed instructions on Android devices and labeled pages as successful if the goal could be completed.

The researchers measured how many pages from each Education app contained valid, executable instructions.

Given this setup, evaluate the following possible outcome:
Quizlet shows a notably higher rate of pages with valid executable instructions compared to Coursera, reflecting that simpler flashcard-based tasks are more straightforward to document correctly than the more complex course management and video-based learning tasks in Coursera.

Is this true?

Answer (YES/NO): NO